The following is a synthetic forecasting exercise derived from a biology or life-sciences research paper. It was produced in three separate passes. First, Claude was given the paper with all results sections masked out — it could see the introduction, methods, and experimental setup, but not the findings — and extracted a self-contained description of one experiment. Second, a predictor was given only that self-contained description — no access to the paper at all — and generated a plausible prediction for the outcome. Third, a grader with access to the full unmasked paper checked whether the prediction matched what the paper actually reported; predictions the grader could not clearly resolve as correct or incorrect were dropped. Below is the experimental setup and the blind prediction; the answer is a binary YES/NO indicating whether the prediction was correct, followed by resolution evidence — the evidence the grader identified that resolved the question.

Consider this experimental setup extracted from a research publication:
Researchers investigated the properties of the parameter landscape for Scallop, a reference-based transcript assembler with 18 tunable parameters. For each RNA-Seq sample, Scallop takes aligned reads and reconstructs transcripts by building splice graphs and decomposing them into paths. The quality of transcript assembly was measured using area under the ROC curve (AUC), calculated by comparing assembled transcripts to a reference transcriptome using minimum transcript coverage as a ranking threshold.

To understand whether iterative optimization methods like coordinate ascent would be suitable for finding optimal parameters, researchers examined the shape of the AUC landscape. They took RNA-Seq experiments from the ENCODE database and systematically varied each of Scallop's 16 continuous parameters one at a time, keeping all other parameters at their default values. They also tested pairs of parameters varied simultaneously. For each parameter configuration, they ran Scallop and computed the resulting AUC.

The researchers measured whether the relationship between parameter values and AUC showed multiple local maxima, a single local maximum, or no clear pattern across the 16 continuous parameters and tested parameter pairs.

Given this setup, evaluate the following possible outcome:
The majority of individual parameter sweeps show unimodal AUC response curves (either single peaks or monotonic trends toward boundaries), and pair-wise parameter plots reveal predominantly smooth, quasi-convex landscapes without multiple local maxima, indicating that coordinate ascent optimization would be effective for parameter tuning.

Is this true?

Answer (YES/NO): YES